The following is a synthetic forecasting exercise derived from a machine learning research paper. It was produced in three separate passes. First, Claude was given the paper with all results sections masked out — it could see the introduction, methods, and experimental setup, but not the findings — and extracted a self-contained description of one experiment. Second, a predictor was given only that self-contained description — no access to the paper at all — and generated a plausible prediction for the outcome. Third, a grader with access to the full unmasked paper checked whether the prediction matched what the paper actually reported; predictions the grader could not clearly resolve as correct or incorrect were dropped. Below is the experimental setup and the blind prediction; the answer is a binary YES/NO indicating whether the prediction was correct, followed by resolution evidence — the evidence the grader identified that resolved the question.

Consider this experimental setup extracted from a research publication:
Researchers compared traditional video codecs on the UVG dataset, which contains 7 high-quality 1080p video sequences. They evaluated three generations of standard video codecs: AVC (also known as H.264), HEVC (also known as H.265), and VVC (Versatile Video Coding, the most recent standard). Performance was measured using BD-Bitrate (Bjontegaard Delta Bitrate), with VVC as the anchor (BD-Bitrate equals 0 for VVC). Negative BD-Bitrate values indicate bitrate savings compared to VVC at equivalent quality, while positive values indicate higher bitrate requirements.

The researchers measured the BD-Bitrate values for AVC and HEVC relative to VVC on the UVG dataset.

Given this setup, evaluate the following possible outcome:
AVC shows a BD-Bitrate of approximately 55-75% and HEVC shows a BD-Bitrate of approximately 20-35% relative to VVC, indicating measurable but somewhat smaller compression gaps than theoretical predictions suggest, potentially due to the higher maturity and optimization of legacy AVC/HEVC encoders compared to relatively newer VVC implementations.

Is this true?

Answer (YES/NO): NO